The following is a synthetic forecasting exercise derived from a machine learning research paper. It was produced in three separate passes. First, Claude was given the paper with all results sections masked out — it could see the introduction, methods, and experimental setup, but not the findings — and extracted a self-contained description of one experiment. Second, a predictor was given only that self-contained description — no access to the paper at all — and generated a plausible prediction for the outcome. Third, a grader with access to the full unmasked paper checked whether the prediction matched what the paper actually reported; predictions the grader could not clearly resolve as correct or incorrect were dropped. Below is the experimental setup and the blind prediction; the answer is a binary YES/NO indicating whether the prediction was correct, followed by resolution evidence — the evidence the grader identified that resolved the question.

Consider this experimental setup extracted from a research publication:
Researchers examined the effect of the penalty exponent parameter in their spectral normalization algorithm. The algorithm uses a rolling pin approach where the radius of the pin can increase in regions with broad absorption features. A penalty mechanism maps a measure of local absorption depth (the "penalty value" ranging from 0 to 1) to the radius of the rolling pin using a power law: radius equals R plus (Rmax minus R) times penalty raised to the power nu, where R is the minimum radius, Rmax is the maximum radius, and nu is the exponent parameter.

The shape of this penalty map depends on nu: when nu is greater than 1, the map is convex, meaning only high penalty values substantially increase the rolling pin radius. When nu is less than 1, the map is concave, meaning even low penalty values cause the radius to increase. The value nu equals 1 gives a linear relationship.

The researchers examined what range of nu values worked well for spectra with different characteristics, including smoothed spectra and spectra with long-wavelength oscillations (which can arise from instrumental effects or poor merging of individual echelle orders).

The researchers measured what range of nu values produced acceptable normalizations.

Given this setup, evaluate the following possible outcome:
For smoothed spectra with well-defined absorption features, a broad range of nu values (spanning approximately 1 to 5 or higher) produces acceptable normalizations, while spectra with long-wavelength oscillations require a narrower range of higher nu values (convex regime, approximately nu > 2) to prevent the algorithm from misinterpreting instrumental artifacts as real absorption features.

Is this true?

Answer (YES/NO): NO